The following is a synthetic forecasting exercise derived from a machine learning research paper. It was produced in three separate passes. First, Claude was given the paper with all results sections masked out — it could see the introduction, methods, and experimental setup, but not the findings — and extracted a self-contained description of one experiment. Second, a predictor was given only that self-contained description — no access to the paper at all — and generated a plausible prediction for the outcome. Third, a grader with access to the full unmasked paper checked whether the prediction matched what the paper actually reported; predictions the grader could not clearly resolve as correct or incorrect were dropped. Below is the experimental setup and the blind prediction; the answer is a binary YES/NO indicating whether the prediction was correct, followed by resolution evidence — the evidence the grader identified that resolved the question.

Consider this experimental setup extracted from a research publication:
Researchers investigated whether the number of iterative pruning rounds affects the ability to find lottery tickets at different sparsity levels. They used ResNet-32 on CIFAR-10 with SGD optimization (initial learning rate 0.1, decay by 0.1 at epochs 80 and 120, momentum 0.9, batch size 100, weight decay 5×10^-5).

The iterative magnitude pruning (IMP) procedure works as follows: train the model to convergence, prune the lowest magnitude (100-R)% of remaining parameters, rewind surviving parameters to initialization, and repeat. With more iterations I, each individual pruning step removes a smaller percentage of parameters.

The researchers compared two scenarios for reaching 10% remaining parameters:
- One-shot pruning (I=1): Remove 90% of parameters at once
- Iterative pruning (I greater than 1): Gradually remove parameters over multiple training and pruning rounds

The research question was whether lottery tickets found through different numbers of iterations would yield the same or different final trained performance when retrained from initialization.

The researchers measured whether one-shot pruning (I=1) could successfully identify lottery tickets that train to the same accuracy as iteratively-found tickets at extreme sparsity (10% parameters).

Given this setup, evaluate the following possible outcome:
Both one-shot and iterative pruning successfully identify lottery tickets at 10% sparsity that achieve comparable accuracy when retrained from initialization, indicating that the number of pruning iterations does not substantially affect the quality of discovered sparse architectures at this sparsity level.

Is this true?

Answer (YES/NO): NO